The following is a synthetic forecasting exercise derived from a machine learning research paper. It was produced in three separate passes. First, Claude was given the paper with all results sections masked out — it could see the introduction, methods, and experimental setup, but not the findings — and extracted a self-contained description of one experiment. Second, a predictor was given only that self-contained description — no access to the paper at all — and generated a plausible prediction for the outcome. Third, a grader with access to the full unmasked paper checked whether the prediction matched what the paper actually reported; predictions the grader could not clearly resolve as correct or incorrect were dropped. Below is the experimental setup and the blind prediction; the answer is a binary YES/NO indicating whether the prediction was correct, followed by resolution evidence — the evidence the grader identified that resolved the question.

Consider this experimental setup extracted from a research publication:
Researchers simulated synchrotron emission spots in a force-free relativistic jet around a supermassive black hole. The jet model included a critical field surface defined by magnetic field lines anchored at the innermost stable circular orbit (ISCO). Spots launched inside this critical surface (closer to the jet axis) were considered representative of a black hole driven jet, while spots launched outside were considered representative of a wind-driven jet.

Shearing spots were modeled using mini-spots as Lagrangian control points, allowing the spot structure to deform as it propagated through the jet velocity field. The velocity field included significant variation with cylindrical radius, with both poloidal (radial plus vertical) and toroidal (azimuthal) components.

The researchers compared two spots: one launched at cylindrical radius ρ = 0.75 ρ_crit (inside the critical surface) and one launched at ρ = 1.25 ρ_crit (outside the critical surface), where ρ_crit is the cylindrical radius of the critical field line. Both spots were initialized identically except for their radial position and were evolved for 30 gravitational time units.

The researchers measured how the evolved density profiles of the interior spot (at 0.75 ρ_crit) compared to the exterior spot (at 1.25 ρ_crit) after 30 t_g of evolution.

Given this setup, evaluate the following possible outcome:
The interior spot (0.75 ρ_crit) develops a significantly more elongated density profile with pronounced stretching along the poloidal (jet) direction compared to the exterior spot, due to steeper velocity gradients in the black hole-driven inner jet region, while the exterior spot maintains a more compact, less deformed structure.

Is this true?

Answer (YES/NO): YES